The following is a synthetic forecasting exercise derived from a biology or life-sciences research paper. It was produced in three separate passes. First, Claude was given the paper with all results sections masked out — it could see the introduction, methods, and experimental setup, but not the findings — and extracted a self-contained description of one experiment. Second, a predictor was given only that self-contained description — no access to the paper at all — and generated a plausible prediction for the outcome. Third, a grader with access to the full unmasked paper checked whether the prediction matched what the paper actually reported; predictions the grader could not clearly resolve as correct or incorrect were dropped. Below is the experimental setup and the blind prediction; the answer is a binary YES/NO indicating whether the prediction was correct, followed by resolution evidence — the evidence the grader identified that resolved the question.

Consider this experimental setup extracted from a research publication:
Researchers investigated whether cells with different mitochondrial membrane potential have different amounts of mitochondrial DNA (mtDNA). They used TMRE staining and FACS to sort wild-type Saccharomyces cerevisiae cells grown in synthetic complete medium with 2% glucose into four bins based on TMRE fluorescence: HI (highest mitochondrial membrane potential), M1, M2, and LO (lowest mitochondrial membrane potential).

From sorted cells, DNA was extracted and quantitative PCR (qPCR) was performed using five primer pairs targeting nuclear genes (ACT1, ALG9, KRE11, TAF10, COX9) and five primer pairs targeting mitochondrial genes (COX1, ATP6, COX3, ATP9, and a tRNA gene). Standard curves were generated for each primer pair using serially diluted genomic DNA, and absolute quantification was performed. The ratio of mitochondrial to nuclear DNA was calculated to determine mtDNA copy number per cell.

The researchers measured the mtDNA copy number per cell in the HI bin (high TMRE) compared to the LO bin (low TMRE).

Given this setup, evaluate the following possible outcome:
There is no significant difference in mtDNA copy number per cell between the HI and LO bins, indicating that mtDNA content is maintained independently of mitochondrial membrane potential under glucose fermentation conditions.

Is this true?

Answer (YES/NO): NO